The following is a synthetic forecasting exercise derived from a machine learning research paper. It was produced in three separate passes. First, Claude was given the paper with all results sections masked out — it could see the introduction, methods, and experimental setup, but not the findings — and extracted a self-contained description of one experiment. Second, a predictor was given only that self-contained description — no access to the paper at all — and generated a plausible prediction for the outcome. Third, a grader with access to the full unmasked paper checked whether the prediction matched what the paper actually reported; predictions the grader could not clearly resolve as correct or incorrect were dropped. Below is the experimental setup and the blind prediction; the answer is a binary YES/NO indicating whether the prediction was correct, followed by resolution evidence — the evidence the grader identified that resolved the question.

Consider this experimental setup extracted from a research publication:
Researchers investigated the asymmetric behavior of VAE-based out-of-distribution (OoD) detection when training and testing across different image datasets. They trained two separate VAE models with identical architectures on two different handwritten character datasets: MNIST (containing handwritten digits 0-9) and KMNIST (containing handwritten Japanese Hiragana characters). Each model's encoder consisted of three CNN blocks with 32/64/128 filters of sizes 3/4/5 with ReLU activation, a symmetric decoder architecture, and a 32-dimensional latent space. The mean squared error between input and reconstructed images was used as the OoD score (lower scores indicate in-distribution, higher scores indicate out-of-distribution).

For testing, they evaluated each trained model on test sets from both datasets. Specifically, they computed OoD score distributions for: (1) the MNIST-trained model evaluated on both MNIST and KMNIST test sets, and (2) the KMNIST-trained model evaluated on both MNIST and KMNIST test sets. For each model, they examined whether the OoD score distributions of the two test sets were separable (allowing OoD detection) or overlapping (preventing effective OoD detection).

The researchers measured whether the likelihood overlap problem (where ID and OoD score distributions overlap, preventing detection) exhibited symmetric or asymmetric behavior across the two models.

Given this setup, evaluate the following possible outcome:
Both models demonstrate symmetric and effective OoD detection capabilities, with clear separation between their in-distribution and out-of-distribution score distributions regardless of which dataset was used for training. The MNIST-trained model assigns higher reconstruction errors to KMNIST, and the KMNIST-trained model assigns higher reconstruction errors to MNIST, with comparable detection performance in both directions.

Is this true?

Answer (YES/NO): NO